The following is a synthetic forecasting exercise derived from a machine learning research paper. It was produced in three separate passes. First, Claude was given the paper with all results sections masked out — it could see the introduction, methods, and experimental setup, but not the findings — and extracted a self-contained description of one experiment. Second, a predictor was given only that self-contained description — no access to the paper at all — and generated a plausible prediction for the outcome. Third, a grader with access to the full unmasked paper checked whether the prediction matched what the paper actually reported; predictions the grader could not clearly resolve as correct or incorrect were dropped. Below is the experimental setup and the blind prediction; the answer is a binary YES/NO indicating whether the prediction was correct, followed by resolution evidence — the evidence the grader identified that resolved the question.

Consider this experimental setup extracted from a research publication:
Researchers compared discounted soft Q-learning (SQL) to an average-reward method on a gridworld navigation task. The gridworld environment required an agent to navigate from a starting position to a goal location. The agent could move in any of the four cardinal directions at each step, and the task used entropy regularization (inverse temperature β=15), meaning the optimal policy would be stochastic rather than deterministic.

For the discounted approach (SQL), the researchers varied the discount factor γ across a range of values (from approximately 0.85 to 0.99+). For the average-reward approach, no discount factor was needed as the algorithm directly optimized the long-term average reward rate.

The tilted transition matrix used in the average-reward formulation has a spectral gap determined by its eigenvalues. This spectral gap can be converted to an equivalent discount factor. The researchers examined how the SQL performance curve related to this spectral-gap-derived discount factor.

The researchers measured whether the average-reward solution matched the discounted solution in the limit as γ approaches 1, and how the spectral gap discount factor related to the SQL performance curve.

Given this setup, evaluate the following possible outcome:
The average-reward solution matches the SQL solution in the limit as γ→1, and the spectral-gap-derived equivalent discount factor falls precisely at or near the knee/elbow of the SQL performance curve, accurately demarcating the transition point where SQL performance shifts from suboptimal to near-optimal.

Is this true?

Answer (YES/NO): YES